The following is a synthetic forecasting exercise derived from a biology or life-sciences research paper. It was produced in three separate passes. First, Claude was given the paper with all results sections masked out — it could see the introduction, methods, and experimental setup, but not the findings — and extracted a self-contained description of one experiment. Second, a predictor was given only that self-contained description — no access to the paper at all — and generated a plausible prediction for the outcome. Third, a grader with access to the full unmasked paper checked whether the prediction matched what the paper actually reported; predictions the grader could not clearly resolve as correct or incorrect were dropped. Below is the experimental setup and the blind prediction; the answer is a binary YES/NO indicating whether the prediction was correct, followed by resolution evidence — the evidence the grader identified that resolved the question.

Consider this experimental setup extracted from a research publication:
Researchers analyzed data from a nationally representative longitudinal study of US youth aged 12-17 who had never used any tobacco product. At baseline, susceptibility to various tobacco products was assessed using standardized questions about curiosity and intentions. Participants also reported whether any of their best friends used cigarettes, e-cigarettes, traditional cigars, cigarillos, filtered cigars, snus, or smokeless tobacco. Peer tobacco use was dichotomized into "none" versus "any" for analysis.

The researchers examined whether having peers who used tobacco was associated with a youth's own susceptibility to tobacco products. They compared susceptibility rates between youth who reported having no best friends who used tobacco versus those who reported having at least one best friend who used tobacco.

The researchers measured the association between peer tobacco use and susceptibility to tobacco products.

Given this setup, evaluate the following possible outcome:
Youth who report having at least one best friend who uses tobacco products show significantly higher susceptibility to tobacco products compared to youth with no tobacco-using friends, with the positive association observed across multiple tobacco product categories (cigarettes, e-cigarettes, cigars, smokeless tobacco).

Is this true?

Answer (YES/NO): YES